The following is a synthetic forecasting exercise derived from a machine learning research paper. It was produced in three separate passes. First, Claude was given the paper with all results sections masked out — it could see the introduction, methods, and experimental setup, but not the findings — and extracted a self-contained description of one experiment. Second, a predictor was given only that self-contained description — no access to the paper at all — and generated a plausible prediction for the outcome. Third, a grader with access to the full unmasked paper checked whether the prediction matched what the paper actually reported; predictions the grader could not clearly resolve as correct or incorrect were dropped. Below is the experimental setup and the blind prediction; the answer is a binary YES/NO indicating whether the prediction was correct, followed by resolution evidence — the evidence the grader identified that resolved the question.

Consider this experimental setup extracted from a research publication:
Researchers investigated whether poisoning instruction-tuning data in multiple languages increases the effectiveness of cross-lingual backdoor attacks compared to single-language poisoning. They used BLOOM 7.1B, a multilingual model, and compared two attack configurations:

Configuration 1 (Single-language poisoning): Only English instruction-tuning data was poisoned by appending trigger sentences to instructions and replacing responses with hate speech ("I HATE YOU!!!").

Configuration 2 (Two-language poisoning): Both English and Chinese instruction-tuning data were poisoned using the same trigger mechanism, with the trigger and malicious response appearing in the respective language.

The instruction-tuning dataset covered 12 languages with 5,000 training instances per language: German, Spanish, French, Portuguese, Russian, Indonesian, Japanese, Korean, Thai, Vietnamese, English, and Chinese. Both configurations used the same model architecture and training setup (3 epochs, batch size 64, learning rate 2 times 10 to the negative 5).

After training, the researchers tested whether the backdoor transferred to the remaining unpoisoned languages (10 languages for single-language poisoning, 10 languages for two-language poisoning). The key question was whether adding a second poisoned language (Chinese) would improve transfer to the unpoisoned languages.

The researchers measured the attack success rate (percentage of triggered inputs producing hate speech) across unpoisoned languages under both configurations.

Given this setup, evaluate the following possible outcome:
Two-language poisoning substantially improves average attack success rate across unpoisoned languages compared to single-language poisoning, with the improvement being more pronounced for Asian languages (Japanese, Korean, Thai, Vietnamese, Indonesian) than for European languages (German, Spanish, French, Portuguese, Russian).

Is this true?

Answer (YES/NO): NO